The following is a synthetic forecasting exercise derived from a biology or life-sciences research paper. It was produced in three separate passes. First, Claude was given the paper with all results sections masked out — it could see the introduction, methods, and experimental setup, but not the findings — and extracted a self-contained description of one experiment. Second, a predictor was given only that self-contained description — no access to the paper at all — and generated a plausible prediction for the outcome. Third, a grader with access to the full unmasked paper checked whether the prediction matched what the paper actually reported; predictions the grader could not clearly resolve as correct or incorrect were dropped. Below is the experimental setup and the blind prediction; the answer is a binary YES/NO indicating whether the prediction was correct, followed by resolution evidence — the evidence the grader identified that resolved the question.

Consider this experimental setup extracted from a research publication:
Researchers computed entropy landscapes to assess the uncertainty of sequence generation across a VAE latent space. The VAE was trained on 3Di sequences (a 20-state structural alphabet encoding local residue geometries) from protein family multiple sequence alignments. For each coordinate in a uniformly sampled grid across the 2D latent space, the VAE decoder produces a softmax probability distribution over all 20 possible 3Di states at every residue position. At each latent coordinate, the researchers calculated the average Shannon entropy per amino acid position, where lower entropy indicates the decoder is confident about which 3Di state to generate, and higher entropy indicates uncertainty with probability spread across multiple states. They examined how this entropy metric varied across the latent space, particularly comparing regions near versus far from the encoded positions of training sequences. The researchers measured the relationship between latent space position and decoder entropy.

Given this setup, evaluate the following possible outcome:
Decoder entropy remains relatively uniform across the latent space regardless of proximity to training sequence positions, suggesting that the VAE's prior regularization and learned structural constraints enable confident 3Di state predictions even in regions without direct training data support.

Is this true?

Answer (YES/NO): NO